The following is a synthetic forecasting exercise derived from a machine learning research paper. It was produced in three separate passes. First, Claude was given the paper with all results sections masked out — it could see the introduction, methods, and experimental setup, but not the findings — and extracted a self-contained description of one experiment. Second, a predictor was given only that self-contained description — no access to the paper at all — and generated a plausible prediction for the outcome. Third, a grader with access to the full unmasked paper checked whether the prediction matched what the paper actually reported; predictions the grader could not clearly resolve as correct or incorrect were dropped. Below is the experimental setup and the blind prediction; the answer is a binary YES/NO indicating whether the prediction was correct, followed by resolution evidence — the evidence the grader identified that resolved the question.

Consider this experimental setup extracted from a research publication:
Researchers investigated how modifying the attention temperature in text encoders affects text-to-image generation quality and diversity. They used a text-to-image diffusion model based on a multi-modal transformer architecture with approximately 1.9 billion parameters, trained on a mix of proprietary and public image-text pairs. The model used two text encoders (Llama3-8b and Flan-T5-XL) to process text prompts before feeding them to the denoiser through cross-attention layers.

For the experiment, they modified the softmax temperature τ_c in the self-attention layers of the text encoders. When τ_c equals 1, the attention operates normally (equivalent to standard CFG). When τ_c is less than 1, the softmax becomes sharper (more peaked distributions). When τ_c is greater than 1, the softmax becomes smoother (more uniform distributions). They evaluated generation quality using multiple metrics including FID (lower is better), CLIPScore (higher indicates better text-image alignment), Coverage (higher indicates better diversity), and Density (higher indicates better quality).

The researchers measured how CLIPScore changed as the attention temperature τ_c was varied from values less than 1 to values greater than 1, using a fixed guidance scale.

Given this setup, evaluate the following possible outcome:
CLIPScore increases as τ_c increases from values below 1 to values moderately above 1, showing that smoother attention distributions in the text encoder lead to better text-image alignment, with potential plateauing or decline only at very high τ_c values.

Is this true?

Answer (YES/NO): NO